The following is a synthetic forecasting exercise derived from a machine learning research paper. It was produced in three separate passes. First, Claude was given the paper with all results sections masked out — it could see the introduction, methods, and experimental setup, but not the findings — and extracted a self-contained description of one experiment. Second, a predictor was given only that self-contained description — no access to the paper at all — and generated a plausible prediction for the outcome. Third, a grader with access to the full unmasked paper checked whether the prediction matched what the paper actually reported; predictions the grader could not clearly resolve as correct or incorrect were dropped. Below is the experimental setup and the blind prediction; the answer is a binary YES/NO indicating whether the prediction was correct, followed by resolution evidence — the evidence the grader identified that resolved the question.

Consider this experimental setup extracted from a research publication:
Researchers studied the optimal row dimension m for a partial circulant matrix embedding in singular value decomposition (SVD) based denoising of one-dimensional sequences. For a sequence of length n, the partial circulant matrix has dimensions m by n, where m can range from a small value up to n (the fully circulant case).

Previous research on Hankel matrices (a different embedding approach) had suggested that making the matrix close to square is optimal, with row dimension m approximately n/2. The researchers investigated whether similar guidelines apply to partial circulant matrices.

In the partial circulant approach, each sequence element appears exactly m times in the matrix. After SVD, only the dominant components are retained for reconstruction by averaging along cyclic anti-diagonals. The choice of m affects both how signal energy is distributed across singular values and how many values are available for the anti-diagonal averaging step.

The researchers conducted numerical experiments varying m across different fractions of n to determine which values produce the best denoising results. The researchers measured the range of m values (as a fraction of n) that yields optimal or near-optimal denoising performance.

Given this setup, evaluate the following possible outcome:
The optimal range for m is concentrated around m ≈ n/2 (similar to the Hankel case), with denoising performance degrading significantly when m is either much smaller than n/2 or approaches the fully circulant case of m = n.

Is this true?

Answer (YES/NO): NO